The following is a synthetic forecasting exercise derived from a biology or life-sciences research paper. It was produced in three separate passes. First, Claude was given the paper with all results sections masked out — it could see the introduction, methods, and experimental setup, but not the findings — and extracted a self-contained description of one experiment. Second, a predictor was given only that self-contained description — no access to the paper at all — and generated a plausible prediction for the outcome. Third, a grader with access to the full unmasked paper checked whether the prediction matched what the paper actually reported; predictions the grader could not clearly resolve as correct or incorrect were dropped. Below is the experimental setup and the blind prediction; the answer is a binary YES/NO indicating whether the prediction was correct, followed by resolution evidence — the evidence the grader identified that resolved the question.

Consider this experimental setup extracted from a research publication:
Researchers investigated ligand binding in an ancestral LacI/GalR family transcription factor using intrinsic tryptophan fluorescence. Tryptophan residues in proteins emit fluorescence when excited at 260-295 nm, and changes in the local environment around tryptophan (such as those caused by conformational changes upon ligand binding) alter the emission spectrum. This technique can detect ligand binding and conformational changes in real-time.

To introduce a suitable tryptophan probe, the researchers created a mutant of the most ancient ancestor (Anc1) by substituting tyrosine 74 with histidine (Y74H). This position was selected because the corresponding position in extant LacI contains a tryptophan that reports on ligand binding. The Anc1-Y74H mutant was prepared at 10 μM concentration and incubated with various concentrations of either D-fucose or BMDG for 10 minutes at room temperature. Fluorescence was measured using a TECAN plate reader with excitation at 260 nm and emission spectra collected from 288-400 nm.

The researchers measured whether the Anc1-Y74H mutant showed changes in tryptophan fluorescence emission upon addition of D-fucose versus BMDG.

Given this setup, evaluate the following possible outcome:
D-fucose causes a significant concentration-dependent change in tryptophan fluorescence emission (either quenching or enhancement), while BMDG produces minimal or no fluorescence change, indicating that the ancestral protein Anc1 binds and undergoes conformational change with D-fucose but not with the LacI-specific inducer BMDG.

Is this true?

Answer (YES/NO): NO